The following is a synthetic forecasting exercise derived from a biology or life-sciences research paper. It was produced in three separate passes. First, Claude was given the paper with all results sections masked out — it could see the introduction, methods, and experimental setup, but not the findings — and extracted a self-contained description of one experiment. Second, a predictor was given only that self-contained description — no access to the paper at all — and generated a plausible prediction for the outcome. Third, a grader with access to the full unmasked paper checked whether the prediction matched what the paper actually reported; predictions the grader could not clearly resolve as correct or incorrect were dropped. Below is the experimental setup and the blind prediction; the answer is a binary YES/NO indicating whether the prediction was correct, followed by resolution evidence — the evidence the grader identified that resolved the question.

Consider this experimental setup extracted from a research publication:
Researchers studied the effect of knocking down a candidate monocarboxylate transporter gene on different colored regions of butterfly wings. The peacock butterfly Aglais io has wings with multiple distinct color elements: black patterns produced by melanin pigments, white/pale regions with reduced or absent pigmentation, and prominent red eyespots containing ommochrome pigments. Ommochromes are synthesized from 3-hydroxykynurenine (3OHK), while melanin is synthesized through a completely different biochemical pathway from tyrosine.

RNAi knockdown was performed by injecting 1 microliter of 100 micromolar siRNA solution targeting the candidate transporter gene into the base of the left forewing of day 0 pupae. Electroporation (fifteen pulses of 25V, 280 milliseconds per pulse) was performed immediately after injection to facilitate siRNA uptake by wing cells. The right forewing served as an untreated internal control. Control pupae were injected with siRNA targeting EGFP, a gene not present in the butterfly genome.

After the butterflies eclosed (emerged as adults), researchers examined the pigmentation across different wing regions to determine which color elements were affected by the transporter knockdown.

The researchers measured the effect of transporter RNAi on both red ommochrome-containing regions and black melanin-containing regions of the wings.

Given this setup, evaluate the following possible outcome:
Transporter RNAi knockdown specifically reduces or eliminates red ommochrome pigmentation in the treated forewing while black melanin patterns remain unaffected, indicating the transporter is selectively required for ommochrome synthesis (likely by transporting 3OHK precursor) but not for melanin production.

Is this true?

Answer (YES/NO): YES